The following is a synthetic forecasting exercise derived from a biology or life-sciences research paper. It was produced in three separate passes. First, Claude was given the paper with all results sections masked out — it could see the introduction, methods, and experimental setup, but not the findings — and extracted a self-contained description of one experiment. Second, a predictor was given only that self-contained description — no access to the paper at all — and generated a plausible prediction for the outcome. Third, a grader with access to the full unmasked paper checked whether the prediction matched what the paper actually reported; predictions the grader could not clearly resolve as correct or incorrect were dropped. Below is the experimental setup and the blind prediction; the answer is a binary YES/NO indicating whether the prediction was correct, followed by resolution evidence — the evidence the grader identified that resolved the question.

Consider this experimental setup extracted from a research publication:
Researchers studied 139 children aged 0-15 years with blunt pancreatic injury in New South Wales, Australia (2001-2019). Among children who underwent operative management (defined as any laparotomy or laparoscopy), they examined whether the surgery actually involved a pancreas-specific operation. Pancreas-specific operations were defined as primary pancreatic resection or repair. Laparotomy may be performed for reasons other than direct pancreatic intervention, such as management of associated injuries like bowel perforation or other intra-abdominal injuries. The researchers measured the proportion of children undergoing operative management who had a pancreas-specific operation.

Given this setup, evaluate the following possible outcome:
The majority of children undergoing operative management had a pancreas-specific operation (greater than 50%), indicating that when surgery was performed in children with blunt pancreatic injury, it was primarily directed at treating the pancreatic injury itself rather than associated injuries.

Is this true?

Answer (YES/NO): NO